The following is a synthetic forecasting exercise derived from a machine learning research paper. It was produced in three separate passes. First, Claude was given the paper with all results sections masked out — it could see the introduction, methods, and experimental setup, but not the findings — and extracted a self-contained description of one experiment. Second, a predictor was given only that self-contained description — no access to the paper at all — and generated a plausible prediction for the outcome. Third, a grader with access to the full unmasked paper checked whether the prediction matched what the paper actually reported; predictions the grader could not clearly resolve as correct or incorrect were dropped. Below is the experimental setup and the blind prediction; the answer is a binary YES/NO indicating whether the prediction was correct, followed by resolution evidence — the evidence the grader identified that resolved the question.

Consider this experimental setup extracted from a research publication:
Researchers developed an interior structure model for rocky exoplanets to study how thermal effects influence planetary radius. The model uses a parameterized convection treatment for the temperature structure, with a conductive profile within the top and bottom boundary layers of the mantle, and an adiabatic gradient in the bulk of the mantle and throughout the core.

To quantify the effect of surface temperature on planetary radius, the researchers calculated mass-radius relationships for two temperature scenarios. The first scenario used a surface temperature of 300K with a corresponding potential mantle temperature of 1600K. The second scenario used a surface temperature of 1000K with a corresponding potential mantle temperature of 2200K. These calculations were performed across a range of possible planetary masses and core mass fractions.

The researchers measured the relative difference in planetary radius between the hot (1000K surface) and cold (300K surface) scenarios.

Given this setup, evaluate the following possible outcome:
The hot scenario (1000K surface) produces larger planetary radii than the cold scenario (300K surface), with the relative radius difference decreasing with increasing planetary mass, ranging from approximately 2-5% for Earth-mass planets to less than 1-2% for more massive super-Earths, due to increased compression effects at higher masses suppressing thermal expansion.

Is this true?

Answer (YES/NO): NO